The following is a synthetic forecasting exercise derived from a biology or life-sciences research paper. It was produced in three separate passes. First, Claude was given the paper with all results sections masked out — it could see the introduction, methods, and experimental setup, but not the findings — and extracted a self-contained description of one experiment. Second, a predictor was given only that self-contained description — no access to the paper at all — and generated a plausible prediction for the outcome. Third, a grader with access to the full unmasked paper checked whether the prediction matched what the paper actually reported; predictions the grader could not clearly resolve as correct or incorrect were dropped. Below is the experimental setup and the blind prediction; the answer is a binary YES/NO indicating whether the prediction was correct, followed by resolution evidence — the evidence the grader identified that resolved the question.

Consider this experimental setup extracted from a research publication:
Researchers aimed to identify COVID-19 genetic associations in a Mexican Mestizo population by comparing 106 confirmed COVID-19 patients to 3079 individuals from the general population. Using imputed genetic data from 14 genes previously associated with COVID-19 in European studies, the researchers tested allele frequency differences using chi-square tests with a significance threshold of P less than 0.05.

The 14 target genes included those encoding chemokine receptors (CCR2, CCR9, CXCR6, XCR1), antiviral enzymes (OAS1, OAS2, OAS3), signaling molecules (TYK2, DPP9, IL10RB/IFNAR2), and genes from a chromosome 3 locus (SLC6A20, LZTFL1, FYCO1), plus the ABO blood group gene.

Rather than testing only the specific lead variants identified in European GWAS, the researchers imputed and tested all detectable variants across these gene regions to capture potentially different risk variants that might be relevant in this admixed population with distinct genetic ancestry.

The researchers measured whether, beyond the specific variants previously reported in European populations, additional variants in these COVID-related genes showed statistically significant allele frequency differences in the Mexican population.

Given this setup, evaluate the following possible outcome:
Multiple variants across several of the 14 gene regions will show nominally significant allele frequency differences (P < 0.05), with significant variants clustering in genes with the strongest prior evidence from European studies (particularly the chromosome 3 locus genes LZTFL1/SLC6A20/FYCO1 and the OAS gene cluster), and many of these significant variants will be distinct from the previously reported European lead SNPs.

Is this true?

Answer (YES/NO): YES